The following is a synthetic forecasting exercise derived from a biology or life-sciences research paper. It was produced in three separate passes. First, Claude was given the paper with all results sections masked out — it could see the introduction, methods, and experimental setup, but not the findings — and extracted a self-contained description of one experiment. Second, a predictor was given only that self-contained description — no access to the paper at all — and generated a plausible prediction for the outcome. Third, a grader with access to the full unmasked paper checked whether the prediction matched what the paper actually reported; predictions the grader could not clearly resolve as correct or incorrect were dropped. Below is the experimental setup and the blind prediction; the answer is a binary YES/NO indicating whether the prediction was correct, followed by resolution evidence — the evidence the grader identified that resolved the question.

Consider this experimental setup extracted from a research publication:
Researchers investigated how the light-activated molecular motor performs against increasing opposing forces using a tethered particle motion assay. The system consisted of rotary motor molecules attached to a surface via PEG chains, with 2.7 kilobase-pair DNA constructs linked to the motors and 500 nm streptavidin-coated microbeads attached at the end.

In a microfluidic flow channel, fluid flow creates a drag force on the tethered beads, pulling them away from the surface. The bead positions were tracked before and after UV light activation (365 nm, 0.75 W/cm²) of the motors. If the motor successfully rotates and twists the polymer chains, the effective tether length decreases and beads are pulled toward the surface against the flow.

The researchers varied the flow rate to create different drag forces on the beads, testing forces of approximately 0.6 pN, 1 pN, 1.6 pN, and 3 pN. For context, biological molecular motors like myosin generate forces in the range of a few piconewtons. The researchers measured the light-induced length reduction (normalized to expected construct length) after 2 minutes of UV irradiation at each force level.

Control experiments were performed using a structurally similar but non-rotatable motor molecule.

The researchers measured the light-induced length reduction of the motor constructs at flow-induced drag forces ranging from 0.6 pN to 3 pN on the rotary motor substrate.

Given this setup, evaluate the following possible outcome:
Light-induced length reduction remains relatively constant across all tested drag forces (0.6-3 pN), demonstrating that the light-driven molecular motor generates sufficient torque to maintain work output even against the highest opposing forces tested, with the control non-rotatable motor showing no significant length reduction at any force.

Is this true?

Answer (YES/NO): NO